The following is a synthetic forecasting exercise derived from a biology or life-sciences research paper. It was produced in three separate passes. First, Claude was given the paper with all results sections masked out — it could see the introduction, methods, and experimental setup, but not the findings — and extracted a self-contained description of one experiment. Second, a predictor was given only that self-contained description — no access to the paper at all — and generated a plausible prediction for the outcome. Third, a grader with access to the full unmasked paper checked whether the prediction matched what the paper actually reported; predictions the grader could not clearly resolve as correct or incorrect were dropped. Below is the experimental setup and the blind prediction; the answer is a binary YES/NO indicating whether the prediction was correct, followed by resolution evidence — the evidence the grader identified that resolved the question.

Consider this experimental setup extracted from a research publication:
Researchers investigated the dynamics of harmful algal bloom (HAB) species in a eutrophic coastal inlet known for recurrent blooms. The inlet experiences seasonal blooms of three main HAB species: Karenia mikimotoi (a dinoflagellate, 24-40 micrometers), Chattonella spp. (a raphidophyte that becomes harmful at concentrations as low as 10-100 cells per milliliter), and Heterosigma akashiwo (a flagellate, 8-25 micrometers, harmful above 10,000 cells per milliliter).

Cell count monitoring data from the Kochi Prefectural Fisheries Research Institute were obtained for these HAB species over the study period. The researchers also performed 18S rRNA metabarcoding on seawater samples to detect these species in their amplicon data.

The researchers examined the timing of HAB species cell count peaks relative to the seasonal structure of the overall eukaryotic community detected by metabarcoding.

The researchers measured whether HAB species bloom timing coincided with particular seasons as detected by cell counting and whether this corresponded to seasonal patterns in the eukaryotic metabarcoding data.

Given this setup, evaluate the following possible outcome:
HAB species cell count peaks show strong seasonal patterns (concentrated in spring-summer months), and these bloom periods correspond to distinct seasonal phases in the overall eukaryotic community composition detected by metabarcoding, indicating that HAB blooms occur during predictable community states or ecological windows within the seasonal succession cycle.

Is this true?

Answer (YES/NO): YES